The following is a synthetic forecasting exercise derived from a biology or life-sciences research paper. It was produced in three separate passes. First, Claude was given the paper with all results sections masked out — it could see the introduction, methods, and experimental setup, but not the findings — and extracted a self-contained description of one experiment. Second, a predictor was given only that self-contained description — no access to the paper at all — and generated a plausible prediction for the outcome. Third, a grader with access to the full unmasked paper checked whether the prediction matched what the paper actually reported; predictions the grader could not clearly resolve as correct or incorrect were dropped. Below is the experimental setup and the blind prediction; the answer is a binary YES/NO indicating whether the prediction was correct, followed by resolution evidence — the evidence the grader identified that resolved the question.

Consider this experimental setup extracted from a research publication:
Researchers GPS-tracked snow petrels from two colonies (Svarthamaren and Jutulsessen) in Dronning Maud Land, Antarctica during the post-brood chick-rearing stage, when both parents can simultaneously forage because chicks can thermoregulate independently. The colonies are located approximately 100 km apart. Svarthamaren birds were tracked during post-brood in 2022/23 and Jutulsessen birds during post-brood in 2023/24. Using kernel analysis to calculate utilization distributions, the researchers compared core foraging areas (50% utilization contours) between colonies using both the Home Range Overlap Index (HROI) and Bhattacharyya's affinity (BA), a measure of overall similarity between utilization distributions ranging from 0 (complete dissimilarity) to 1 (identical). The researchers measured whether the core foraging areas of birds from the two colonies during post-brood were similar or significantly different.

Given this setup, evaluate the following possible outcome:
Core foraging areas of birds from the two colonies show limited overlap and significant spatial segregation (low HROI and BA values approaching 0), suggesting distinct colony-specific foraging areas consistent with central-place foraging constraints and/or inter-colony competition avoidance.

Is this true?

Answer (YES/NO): NO